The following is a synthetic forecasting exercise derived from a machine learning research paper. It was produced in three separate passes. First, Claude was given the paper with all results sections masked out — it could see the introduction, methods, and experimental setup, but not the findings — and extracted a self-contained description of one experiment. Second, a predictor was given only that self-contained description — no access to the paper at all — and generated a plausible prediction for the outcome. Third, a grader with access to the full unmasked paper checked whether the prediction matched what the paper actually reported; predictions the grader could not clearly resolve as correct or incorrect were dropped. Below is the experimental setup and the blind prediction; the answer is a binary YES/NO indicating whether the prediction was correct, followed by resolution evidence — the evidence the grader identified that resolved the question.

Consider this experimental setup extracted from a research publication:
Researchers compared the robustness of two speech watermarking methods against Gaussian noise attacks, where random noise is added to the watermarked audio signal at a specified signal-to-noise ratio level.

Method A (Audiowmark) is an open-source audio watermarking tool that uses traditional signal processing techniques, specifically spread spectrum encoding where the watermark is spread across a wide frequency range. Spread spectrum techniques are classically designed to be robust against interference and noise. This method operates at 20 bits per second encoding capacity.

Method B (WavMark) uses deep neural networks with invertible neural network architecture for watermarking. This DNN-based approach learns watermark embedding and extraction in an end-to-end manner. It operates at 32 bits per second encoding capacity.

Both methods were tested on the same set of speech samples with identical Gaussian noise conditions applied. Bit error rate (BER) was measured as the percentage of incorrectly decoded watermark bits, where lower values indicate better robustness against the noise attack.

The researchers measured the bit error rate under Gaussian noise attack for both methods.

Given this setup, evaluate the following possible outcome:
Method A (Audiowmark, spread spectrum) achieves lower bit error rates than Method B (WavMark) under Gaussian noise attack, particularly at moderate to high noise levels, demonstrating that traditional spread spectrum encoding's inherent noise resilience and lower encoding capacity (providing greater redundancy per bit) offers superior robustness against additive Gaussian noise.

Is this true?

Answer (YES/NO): NO